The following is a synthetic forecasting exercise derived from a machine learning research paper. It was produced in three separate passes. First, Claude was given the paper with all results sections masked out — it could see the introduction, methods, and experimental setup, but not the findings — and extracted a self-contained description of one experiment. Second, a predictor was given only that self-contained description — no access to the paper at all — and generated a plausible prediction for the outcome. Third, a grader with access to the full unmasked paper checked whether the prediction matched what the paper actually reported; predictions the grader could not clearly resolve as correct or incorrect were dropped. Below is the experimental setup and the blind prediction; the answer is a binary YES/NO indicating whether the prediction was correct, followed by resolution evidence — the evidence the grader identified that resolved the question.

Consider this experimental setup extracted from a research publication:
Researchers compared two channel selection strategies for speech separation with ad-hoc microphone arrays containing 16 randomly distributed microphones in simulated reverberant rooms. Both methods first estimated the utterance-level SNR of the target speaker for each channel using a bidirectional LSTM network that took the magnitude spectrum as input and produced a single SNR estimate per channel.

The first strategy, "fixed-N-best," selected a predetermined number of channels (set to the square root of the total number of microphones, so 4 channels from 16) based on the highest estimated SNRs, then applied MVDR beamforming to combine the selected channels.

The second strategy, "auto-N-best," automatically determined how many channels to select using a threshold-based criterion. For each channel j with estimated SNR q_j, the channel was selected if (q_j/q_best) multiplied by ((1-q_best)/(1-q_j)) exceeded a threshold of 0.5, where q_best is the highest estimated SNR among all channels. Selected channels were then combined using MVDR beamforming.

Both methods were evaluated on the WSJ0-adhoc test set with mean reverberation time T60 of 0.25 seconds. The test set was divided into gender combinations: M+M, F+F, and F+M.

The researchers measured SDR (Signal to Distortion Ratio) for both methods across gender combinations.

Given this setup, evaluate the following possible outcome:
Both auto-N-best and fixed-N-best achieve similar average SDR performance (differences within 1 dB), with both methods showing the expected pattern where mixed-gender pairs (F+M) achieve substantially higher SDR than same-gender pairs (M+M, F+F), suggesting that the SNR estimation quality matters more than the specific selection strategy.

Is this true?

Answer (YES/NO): NO